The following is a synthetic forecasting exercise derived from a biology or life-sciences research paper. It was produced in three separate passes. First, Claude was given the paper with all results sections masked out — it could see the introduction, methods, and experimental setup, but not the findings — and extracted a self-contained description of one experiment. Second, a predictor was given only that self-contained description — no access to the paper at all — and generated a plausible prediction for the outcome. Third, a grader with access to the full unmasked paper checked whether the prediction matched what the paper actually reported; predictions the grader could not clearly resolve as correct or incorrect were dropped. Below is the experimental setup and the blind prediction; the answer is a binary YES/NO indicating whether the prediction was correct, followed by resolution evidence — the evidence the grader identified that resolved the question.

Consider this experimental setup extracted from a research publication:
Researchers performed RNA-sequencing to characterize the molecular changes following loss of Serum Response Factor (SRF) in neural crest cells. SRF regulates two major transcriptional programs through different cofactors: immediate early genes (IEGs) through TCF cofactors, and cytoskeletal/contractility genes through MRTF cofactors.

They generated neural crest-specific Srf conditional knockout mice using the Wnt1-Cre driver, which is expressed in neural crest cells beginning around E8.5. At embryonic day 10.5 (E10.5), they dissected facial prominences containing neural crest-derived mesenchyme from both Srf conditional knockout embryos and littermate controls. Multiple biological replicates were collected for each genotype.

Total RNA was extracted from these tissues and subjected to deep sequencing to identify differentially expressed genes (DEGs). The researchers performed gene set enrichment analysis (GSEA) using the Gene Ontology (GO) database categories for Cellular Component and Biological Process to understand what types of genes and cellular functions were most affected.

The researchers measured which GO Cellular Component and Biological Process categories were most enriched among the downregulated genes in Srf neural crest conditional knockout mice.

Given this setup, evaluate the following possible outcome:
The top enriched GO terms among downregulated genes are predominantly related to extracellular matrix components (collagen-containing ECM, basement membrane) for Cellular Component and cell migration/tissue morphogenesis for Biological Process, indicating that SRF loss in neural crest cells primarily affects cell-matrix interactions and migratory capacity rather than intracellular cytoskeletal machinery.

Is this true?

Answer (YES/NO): NO